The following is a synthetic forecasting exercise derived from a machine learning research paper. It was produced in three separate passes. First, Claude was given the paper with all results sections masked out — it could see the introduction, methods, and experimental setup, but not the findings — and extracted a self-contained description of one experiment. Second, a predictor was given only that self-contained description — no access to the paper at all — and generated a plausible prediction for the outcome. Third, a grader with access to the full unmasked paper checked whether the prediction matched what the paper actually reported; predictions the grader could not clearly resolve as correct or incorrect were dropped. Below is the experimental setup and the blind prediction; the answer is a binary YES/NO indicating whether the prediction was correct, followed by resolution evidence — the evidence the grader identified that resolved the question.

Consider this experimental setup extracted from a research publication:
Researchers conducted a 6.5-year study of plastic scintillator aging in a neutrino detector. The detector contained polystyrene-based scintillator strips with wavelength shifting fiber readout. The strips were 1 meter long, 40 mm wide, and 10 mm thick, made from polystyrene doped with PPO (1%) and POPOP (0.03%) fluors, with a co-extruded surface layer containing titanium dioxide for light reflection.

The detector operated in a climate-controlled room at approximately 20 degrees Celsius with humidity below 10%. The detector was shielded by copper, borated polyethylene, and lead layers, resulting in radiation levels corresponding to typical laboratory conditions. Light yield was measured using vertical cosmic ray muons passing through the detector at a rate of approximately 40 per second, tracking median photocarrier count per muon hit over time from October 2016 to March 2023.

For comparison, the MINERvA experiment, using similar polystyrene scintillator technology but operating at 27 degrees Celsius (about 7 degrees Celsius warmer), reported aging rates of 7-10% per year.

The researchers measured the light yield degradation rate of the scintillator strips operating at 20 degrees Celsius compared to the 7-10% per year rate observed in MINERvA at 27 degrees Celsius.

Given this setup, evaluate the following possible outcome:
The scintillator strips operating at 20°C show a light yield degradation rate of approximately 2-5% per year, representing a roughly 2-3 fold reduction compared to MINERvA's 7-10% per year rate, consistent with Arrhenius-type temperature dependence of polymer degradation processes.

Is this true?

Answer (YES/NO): NO